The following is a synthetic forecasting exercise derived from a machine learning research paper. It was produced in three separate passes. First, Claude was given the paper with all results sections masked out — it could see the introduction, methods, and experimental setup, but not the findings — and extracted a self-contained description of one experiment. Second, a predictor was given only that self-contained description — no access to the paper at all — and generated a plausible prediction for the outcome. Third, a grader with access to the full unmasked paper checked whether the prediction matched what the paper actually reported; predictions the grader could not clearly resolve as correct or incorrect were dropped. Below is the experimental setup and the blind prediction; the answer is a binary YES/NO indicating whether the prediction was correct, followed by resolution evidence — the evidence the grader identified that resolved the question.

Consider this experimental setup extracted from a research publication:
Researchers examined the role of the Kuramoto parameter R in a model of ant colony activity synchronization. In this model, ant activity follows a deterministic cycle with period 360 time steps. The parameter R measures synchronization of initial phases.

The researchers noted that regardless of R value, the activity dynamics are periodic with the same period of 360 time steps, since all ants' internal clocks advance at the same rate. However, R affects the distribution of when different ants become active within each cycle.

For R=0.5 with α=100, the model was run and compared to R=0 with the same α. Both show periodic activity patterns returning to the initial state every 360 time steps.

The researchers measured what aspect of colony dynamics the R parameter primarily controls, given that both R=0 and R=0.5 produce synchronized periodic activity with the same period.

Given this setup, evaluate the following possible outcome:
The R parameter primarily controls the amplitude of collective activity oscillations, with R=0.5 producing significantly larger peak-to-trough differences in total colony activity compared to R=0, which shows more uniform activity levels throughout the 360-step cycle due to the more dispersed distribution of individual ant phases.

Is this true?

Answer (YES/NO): NO